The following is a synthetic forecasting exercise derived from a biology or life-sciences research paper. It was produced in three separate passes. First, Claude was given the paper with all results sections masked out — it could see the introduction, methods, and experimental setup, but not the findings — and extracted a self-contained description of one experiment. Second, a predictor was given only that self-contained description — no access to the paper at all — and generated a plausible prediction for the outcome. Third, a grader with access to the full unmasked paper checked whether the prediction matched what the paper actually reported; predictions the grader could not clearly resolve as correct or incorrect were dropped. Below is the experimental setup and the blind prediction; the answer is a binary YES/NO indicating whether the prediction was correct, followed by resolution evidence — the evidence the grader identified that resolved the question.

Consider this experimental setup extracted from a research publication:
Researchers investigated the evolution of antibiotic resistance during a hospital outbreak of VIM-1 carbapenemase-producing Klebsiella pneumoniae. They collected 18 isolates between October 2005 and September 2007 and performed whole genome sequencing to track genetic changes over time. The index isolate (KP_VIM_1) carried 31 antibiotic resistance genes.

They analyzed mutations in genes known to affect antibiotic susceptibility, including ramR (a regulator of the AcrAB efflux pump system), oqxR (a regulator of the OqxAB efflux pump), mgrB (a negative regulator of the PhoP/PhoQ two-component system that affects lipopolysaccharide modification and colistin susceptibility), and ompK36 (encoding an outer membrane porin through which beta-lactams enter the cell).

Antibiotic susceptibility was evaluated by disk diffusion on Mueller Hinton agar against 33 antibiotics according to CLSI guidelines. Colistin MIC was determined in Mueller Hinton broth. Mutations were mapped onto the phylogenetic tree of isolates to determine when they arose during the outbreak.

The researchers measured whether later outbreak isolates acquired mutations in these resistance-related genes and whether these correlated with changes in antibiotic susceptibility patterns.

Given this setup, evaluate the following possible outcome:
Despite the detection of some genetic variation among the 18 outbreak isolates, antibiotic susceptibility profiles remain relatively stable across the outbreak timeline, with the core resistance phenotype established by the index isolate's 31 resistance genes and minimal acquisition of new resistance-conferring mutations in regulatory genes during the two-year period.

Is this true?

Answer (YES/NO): NO